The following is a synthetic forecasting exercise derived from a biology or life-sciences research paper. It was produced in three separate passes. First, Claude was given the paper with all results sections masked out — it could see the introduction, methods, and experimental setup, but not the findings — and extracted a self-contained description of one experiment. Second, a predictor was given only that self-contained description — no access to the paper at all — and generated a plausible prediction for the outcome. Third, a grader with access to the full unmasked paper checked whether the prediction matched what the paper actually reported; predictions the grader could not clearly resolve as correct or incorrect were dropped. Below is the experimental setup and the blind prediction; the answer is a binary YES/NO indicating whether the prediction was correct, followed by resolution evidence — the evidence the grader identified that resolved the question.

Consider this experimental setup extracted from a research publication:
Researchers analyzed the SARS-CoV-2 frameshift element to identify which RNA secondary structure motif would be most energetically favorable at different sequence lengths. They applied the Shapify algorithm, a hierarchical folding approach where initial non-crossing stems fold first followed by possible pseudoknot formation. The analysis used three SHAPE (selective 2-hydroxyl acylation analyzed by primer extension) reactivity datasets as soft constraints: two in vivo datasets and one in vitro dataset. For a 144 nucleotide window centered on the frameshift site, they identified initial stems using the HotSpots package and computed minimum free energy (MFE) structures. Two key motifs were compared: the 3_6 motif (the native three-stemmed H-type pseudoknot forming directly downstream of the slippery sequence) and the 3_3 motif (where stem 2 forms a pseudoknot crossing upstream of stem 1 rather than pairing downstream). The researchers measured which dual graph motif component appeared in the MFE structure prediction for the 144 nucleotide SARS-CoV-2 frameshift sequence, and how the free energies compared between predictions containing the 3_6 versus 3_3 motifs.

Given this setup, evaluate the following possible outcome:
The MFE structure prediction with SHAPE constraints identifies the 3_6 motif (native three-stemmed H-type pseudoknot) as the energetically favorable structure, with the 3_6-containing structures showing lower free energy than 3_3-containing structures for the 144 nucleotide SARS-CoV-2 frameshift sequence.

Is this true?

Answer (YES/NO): NO